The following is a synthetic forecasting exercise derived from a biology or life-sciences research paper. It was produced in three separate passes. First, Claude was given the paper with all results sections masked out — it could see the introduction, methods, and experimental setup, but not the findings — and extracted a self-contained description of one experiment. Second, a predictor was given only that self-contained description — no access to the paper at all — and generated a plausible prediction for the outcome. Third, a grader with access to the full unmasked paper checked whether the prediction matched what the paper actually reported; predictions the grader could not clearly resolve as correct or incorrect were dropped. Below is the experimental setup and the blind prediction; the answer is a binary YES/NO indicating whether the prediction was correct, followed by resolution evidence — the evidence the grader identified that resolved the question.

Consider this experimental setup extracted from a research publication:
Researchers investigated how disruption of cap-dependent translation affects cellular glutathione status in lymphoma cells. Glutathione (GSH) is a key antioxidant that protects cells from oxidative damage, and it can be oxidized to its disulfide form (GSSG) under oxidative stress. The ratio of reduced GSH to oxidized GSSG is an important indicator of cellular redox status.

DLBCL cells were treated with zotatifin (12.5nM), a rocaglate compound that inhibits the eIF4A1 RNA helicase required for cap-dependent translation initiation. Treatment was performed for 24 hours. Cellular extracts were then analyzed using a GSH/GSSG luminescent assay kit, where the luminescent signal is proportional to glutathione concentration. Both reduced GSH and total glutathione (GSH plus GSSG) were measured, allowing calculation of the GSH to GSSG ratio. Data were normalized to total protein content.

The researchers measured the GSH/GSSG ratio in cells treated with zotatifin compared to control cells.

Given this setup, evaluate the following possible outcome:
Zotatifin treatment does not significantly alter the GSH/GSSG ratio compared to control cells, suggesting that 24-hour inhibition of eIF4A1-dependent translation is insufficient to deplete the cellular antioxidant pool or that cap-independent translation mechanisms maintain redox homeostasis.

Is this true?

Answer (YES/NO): NO